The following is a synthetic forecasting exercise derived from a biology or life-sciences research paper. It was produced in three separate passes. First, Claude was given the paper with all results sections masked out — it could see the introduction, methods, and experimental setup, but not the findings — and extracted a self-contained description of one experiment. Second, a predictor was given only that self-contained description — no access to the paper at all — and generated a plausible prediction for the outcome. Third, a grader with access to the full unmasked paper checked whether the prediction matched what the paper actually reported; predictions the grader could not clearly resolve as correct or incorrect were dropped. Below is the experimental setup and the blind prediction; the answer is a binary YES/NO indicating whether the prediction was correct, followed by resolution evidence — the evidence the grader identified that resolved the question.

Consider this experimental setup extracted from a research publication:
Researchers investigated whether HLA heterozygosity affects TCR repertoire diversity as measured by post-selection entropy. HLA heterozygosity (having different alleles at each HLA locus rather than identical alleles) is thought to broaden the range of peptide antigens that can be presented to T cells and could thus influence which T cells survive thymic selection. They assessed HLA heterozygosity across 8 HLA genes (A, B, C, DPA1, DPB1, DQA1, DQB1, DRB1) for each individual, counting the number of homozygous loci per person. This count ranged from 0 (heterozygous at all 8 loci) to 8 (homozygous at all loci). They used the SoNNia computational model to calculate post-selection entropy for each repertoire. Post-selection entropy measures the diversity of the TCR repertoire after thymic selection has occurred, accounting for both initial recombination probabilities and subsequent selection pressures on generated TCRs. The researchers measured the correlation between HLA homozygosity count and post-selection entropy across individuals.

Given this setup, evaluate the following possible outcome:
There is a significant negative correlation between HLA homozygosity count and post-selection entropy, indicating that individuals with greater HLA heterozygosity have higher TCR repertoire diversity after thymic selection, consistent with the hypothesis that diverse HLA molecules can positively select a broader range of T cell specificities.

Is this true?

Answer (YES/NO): NO